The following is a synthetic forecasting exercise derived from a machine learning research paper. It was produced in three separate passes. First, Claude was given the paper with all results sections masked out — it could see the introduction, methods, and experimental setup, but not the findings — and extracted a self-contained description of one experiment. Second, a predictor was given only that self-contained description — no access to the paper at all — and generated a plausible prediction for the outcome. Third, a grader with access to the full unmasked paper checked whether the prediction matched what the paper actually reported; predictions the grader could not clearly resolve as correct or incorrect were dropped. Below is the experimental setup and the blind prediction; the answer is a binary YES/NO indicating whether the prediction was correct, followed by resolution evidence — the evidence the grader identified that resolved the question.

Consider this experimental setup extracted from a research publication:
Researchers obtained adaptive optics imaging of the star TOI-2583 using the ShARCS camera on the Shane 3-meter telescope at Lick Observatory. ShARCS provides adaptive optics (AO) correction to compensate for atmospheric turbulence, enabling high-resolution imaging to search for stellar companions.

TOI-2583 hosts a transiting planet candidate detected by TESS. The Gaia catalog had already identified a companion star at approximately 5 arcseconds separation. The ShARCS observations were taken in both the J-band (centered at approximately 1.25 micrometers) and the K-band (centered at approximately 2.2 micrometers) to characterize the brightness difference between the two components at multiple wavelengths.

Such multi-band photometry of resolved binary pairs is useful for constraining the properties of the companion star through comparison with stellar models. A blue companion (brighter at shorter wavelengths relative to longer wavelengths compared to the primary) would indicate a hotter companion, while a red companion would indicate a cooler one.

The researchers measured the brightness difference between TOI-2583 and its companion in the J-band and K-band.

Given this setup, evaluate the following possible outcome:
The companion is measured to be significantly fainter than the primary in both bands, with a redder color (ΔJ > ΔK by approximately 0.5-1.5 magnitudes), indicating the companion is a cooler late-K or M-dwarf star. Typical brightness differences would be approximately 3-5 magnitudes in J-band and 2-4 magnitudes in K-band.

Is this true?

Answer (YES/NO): NO